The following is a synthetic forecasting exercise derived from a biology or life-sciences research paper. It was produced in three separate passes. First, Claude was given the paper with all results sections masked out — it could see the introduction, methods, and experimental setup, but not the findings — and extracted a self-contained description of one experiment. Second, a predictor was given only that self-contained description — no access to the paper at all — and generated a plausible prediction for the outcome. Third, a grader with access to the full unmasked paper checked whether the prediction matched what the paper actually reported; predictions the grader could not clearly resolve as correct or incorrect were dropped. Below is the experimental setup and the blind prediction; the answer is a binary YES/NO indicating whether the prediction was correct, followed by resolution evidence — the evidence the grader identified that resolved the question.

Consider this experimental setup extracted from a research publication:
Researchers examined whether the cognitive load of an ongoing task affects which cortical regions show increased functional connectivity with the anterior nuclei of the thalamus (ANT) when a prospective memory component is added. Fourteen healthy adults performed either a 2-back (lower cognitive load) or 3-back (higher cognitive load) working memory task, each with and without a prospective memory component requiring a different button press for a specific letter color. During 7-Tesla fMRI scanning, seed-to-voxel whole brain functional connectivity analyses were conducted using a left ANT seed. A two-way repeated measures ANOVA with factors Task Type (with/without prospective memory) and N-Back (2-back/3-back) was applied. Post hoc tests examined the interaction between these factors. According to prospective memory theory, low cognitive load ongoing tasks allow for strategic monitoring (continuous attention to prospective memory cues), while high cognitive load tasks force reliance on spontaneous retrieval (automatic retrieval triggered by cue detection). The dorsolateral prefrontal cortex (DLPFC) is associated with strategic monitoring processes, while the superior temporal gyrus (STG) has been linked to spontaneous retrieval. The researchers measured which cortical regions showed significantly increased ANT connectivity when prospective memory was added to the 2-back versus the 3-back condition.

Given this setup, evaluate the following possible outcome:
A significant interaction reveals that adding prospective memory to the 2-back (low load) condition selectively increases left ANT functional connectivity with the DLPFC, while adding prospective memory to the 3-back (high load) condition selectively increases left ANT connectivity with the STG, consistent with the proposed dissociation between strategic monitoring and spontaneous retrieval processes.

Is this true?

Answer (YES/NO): YES